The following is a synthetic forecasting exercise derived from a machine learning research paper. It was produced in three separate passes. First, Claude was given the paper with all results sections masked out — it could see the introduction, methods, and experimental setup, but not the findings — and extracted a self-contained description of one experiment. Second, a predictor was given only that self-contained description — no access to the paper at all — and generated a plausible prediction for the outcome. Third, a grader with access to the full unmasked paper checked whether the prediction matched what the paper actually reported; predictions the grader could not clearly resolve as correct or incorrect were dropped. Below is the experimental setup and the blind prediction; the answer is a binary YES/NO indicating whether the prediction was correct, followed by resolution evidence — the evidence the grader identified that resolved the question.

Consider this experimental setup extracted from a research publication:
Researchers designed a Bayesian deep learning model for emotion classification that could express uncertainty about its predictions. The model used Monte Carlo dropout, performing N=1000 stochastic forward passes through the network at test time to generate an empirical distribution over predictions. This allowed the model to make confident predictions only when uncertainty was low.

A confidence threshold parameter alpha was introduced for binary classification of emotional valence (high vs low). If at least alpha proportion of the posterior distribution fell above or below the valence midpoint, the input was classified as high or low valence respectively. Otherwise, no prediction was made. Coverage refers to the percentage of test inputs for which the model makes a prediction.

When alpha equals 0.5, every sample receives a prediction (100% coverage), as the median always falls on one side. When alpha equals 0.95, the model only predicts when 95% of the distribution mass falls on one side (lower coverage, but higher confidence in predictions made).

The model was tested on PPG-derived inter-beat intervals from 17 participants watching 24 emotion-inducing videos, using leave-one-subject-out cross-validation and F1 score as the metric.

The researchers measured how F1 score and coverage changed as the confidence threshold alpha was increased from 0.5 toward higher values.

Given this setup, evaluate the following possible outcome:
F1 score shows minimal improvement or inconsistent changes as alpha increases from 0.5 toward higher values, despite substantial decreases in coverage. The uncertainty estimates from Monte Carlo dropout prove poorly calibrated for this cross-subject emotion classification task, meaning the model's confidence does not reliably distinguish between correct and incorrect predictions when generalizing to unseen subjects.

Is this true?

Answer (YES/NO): NO